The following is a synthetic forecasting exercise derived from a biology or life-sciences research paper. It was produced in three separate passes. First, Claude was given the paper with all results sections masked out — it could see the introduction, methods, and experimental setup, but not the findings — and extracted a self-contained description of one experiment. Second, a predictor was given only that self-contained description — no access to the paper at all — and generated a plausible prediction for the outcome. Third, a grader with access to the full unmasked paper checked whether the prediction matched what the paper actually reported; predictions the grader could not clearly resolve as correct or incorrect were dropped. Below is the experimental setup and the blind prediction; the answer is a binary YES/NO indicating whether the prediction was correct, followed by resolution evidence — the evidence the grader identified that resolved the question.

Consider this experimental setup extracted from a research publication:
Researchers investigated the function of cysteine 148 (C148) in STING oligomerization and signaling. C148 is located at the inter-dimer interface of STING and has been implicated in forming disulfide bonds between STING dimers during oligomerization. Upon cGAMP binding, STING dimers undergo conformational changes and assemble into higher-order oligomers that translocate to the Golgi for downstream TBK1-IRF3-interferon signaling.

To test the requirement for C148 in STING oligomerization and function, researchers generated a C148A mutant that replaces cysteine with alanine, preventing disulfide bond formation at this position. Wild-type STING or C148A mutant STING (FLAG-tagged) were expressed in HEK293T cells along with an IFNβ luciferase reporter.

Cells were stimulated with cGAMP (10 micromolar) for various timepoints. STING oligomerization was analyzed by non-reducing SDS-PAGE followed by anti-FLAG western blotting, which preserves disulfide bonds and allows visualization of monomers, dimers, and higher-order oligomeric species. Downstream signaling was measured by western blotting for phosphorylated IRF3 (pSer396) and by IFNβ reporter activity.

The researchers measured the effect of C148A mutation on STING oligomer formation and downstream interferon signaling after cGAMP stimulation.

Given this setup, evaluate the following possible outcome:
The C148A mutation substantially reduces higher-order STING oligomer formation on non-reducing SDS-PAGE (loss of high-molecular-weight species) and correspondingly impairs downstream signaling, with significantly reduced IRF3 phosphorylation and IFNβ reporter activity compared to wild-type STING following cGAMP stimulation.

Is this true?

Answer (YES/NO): NO